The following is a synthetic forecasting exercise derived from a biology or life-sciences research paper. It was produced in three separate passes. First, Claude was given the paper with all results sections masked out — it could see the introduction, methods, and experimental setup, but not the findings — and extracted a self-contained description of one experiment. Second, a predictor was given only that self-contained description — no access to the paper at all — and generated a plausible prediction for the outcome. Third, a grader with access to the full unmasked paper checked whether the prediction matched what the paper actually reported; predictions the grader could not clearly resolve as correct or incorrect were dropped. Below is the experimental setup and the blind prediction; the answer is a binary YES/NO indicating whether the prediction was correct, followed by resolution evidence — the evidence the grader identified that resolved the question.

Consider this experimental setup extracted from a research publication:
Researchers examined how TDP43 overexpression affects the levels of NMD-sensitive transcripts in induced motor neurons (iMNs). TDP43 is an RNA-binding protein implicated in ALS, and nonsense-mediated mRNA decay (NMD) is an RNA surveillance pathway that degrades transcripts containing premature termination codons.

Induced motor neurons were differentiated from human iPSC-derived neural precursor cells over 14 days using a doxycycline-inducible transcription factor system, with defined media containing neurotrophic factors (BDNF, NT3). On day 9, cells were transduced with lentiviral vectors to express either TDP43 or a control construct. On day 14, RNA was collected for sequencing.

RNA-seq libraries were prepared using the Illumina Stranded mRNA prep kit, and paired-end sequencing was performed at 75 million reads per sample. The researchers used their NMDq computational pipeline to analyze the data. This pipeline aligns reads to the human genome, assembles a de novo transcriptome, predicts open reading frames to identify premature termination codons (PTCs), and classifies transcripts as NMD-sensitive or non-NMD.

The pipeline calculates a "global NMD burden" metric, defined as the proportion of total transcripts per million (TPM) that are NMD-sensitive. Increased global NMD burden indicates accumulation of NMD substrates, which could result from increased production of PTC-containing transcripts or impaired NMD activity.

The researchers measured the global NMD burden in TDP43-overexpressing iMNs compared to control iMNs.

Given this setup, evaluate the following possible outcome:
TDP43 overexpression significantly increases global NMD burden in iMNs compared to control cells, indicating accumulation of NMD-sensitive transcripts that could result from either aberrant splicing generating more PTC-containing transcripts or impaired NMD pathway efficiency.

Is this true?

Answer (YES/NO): NO